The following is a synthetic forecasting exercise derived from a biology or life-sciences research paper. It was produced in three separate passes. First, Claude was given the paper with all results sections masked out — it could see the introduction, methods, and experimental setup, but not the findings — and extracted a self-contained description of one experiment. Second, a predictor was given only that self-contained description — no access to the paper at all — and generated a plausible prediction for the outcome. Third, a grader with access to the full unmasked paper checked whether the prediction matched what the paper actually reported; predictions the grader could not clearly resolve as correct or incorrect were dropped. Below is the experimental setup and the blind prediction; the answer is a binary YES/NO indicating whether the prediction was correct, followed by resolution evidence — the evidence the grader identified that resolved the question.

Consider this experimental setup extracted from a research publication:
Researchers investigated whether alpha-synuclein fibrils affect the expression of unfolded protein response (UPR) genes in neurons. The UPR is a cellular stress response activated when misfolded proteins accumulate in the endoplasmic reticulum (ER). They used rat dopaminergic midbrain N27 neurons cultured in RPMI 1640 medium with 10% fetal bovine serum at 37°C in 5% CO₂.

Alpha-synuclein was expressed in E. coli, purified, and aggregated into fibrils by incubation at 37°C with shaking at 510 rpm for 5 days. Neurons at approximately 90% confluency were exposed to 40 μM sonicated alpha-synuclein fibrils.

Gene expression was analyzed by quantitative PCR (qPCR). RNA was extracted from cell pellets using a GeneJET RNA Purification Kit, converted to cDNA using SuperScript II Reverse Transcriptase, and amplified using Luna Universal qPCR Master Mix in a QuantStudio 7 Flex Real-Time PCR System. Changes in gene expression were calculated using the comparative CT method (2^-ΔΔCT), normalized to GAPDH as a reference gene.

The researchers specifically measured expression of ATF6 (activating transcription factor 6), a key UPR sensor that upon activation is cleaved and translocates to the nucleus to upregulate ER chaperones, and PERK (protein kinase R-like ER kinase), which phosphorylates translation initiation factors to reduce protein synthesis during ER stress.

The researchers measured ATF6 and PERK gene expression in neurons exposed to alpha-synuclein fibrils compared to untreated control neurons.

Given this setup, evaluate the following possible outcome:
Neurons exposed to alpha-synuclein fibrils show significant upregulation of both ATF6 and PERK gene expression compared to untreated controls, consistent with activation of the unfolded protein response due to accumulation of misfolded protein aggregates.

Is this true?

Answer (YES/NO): YES